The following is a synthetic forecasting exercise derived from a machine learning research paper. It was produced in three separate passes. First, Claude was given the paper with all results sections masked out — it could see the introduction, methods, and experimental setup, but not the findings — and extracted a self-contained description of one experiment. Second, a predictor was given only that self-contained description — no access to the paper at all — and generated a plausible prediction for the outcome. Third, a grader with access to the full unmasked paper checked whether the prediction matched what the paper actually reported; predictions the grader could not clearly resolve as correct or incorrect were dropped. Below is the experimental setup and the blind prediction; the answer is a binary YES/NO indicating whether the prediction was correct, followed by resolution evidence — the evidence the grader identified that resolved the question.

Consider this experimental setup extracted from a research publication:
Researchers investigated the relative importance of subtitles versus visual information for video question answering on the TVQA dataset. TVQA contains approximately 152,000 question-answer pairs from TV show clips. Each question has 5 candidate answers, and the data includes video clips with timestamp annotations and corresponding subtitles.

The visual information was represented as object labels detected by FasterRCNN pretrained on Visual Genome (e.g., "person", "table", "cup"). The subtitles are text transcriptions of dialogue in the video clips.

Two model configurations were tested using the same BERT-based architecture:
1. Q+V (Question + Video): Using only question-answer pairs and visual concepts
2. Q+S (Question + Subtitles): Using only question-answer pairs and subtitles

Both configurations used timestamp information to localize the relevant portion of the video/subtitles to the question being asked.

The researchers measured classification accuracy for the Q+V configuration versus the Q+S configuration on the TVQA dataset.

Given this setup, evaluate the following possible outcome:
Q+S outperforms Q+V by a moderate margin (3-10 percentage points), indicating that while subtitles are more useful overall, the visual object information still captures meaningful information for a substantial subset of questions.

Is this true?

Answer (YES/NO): NO